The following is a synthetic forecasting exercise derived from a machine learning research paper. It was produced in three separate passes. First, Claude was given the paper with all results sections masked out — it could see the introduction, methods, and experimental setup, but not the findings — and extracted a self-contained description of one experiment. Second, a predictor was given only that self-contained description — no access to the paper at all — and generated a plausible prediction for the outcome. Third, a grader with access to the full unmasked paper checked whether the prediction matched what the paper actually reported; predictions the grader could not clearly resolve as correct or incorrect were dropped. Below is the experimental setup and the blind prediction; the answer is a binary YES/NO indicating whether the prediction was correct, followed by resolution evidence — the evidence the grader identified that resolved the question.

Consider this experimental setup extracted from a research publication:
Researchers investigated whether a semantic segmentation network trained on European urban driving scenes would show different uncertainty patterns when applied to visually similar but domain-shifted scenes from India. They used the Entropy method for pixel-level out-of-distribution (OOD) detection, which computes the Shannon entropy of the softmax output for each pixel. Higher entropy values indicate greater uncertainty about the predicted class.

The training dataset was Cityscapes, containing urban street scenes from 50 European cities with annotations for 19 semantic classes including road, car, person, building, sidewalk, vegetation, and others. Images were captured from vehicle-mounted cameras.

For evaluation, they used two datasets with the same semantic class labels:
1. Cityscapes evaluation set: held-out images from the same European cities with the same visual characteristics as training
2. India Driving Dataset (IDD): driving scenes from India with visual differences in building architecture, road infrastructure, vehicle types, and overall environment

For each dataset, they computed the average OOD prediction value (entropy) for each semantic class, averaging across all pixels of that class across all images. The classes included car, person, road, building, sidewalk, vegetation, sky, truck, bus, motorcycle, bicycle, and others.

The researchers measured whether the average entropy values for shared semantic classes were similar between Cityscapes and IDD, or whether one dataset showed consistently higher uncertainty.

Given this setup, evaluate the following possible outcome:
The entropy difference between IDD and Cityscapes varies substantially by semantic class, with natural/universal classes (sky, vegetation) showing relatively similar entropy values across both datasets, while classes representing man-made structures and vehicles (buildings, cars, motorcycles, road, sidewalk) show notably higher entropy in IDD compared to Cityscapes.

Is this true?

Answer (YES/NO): NO